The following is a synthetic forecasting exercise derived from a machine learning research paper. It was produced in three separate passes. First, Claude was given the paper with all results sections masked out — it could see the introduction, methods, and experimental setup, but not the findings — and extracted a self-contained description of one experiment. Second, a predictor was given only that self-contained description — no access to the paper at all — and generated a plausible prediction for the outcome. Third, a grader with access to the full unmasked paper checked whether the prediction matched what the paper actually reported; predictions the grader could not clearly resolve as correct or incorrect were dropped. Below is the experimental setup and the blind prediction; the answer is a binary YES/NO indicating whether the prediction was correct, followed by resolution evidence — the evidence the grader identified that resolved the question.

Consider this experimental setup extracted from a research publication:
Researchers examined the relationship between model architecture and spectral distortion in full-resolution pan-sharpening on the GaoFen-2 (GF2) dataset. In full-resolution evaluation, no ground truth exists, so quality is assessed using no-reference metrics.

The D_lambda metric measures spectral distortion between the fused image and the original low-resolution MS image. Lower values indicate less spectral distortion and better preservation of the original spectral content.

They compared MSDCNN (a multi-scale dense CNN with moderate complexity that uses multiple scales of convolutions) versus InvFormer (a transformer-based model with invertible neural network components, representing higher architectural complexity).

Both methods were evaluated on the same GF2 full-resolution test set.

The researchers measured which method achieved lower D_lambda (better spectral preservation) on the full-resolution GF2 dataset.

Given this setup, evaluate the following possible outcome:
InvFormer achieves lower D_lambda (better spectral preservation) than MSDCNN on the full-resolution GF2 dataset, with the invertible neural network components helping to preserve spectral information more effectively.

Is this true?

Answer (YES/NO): NO